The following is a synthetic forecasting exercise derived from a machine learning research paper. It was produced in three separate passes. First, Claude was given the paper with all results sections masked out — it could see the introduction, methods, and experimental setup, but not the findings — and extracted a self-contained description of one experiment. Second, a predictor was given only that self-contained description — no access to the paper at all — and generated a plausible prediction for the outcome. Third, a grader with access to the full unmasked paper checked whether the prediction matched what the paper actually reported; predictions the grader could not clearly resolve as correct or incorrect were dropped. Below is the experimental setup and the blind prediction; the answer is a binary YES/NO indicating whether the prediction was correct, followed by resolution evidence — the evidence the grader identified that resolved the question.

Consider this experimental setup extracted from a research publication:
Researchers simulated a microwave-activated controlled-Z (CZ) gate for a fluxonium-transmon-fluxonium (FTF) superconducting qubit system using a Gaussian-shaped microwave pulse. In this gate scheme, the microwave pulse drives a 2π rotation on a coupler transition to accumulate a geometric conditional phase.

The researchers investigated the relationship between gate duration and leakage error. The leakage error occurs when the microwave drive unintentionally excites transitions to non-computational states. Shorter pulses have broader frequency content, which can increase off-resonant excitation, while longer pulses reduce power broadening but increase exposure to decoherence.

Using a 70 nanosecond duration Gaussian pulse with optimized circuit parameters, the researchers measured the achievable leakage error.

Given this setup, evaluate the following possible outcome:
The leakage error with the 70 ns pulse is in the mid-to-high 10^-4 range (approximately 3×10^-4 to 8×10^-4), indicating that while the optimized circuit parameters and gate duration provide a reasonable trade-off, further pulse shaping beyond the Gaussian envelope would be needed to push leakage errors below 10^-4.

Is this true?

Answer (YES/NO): NO